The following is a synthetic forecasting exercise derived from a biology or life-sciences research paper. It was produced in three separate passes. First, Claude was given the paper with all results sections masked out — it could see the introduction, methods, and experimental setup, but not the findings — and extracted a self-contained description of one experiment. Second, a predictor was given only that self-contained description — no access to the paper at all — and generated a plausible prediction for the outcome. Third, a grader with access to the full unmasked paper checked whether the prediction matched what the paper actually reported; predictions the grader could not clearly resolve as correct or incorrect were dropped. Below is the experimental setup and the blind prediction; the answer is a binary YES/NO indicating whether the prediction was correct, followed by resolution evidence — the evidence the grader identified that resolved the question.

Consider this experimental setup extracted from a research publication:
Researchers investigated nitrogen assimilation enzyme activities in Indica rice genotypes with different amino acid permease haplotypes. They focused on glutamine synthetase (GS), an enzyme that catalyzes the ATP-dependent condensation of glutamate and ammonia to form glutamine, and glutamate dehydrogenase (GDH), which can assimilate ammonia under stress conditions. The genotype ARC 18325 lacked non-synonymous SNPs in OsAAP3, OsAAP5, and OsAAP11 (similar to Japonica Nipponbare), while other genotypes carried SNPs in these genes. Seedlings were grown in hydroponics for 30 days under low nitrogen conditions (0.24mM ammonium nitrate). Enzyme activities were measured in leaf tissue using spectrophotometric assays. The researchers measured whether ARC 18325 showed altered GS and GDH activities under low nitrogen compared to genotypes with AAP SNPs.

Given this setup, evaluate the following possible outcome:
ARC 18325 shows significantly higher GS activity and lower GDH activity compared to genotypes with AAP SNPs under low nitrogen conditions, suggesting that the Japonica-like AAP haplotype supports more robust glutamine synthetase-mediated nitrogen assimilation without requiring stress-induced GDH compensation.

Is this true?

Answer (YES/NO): NO